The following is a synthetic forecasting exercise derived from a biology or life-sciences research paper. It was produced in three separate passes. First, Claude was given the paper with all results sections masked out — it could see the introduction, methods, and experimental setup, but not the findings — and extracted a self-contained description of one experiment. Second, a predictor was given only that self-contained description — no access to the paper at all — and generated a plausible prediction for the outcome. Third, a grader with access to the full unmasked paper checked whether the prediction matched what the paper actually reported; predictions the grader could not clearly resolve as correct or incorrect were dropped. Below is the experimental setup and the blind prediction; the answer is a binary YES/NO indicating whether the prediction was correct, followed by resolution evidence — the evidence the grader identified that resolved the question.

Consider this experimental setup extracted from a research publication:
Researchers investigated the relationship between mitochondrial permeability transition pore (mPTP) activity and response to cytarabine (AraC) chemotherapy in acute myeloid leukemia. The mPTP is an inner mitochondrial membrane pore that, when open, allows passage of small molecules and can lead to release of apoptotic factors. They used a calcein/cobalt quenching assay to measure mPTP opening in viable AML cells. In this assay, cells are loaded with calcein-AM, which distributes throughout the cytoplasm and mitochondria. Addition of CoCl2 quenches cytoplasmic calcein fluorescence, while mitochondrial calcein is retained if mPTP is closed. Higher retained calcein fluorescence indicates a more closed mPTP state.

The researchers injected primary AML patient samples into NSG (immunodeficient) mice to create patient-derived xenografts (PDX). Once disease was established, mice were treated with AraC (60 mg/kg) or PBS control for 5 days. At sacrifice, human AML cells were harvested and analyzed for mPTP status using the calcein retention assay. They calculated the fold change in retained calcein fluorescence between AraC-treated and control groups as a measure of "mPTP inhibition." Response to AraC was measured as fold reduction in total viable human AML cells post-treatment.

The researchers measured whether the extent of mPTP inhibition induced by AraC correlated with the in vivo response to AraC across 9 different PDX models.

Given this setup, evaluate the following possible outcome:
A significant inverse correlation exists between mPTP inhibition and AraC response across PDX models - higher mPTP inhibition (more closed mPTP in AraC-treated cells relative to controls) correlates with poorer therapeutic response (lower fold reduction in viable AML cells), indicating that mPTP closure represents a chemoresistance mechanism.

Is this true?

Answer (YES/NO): NO